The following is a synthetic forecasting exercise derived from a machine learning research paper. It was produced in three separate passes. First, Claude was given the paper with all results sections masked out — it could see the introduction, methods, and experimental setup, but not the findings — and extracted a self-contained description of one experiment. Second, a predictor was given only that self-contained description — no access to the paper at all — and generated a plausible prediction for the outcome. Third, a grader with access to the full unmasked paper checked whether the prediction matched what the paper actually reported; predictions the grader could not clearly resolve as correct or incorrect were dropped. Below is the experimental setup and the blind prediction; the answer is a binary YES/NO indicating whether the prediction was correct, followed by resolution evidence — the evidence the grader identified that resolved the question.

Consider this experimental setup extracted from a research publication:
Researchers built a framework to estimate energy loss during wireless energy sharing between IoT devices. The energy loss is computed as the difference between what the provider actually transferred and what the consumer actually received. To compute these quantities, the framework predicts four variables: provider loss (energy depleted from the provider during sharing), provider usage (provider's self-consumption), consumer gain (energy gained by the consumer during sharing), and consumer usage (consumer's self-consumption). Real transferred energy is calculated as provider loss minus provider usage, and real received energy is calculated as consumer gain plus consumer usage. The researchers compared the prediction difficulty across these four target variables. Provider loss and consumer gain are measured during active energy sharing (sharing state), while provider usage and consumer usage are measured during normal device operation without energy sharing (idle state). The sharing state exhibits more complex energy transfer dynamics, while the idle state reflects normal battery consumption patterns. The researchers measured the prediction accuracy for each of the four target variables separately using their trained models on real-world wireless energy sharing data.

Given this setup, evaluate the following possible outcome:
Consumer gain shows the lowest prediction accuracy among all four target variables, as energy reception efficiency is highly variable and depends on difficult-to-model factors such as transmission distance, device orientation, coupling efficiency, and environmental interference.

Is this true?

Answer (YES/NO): YES